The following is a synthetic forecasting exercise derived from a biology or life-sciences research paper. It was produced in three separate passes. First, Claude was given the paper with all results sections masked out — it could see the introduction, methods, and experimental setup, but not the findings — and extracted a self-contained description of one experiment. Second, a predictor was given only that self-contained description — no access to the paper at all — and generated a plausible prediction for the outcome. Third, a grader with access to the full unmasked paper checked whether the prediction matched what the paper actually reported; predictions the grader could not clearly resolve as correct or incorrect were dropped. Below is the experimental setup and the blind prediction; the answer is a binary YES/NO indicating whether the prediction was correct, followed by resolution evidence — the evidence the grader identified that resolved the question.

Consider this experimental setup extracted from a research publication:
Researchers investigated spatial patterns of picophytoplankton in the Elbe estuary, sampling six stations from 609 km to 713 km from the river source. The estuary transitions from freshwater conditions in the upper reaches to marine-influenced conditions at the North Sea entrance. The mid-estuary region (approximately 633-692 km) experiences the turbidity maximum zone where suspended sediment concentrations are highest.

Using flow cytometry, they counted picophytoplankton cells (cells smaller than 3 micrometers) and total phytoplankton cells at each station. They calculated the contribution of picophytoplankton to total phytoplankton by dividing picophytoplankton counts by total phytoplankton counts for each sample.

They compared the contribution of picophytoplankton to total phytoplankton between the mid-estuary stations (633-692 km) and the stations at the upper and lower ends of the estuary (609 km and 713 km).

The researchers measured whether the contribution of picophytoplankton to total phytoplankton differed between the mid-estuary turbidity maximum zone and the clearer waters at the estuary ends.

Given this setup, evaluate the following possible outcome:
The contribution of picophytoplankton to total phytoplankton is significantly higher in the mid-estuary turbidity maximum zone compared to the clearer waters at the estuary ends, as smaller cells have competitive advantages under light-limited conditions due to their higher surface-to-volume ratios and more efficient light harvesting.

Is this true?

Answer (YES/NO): NO